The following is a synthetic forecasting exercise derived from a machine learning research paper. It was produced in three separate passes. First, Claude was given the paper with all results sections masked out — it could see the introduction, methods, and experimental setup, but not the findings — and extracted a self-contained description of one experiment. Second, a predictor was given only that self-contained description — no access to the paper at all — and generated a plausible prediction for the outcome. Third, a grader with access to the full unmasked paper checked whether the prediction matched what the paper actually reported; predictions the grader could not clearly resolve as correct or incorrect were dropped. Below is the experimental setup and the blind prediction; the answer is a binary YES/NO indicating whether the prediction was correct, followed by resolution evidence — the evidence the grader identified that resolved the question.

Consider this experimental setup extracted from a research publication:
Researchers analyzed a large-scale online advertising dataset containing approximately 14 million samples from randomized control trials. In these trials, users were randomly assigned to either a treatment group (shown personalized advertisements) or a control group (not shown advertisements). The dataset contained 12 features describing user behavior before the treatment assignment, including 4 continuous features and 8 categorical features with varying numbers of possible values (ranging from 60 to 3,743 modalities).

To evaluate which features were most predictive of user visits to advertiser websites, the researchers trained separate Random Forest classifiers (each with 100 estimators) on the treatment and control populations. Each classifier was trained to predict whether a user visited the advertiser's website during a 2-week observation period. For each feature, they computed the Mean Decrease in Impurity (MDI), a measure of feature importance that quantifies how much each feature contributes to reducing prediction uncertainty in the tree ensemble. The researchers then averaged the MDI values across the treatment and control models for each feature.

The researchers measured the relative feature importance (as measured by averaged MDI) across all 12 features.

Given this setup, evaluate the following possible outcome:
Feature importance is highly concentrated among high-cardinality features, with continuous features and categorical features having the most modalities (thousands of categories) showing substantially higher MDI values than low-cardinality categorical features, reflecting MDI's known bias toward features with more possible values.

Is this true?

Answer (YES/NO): NO